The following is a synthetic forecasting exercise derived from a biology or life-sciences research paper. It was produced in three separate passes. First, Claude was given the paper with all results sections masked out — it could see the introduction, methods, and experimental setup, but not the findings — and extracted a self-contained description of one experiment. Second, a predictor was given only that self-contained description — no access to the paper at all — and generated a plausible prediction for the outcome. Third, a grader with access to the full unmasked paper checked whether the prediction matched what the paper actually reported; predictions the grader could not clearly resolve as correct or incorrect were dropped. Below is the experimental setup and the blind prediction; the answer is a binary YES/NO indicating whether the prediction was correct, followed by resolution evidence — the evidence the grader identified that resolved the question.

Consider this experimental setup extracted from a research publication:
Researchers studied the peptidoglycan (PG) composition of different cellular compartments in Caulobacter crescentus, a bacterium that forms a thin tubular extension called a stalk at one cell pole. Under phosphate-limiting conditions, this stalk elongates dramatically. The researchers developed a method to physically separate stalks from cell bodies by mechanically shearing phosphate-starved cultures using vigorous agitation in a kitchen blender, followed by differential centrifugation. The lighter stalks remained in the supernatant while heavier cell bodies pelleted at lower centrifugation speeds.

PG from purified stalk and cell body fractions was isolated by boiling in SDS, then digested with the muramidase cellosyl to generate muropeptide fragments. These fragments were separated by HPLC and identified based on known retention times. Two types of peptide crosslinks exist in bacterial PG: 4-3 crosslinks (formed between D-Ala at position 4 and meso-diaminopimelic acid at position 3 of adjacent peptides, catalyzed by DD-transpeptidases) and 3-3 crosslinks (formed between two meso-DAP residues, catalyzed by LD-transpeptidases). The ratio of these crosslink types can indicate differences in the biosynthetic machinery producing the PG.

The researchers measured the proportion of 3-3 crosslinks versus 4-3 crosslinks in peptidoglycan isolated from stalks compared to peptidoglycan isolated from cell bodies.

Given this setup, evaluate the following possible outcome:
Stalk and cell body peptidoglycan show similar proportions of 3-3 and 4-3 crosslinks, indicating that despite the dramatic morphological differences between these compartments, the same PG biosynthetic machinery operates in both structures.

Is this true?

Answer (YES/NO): NO